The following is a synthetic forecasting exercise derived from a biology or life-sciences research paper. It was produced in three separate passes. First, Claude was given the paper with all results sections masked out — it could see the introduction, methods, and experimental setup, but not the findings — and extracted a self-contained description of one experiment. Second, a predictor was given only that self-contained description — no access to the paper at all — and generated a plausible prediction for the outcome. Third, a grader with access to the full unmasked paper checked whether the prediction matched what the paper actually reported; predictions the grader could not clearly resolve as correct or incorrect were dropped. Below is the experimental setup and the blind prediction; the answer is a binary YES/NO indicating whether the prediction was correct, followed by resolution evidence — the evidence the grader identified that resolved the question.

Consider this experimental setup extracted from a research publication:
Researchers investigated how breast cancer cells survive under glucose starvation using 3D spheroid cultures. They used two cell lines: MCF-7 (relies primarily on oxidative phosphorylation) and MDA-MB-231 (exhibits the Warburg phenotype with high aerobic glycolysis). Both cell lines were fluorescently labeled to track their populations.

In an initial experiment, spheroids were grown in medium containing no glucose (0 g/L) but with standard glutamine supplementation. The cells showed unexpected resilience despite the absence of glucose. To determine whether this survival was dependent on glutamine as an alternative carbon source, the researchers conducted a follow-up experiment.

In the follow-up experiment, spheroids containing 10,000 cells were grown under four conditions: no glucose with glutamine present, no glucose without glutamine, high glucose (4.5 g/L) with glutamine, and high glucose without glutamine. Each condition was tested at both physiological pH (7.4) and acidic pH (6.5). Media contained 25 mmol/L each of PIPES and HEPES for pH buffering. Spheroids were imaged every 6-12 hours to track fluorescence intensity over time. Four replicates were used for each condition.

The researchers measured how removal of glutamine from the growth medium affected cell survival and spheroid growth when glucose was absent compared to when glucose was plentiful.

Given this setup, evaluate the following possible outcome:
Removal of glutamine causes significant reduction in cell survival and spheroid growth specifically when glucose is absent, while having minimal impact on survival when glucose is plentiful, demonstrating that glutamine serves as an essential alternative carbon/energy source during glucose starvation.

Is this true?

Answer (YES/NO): NO